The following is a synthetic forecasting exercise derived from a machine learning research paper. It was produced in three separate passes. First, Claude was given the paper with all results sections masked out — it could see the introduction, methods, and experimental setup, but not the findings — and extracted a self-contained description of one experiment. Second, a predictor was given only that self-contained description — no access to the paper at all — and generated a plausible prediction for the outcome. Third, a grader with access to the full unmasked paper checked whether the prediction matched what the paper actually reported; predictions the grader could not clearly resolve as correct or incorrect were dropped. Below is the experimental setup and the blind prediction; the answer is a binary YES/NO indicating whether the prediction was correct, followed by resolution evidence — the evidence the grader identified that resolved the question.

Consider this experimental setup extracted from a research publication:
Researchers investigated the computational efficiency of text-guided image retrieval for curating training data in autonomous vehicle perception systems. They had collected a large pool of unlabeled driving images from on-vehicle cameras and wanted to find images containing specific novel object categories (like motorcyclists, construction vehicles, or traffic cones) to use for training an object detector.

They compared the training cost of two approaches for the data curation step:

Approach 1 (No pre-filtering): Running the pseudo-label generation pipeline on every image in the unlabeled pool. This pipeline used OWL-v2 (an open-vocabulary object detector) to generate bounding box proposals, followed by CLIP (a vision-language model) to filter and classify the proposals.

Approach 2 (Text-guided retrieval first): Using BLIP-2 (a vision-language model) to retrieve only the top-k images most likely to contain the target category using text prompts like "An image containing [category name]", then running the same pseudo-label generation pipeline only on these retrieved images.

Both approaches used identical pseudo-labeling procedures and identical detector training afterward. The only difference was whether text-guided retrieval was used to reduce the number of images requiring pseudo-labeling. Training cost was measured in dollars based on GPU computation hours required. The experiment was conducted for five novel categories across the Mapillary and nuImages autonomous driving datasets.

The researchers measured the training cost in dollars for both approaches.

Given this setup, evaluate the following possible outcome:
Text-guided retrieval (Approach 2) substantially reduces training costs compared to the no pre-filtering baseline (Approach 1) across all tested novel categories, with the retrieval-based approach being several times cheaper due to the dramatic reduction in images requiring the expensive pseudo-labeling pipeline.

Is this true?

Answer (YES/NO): YES